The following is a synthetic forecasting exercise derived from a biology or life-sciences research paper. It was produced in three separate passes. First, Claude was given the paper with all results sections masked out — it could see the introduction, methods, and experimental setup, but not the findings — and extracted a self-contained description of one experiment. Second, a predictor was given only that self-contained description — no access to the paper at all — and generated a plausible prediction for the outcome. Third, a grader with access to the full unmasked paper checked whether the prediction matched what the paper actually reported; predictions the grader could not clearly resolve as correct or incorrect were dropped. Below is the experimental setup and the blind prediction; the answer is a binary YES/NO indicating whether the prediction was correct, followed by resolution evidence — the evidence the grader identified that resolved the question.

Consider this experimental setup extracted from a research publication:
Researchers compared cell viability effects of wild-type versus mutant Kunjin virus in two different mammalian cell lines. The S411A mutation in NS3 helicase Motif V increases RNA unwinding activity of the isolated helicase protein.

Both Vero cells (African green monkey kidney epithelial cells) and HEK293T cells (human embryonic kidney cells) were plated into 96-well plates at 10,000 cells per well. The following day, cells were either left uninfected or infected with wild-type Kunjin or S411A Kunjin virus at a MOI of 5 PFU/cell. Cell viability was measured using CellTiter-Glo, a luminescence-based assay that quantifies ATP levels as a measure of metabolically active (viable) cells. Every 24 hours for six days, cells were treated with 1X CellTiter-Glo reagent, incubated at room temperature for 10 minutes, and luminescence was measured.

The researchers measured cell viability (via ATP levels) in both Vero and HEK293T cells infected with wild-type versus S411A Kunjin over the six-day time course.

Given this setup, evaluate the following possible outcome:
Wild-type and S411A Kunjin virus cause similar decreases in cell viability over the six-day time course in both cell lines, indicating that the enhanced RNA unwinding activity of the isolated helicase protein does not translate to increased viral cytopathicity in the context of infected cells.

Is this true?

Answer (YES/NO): NO